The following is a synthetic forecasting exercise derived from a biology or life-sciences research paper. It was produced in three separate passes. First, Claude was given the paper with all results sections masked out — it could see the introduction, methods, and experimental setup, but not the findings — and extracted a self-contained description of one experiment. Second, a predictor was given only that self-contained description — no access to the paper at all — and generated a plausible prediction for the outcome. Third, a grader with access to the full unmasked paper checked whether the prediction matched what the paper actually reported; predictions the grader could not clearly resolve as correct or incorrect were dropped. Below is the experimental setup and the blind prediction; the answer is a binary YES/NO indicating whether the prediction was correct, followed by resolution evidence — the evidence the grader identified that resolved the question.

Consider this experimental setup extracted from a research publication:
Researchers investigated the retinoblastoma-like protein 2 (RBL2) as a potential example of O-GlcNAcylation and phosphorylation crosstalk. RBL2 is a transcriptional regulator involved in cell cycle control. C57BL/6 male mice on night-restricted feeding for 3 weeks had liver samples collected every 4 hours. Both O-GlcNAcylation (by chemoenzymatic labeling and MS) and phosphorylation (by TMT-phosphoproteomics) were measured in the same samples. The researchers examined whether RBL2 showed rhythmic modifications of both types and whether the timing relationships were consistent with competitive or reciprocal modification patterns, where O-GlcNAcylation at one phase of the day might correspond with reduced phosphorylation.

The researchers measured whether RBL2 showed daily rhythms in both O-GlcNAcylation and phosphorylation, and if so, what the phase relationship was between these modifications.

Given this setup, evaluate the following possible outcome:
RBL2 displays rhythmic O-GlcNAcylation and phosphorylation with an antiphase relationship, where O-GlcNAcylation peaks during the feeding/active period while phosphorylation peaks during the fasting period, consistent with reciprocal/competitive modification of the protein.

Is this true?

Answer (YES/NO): NO